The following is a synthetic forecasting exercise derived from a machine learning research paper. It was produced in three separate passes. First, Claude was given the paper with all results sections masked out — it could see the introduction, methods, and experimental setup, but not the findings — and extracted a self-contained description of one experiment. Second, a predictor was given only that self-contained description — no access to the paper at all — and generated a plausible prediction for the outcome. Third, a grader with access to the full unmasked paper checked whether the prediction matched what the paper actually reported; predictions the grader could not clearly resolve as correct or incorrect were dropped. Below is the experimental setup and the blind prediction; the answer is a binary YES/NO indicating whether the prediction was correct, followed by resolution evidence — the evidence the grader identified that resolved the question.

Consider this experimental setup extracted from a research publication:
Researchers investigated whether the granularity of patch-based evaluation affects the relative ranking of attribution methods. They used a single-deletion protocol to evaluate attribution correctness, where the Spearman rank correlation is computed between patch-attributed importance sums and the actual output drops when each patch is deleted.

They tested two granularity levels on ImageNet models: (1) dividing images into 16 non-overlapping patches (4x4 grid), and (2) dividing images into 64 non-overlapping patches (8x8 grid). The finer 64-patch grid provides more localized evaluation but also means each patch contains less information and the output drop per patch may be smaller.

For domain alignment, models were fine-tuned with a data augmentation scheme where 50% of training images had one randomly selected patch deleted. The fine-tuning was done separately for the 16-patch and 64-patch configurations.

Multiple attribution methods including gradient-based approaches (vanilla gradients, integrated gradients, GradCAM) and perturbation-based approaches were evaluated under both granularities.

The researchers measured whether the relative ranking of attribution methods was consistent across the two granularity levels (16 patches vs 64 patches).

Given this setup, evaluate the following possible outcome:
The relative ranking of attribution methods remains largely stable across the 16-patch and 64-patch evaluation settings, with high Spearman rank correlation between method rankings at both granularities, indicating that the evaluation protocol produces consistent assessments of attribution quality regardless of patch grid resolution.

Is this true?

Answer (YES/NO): YES